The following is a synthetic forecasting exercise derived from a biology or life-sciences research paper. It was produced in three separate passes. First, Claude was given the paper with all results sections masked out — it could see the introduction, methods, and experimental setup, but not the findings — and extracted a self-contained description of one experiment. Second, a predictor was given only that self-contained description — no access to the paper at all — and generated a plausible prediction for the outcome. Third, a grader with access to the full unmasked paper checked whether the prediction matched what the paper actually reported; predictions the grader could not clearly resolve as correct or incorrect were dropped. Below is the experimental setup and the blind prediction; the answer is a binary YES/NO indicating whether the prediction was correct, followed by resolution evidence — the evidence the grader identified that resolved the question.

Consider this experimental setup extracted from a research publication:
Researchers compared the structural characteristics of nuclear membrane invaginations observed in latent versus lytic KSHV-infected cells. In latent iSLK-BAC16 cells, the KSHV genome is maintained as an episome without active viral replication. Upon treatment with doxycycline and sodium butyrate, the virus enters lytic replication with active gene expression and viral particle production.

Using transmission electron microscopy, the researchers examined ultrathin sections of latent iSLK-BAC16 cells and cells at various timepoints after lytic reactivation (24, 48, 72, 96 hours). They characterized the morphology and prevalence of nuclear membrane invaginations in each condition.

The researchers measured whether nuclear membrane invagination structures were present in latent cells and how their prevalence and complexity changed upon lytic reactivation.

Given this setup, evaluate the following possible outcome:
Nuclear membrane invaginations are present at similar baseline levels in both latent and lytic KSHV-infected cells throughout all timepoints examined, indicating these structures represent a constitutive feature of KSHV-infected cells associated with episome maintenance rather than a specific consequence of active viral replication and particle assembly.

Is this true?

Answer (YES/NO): NO